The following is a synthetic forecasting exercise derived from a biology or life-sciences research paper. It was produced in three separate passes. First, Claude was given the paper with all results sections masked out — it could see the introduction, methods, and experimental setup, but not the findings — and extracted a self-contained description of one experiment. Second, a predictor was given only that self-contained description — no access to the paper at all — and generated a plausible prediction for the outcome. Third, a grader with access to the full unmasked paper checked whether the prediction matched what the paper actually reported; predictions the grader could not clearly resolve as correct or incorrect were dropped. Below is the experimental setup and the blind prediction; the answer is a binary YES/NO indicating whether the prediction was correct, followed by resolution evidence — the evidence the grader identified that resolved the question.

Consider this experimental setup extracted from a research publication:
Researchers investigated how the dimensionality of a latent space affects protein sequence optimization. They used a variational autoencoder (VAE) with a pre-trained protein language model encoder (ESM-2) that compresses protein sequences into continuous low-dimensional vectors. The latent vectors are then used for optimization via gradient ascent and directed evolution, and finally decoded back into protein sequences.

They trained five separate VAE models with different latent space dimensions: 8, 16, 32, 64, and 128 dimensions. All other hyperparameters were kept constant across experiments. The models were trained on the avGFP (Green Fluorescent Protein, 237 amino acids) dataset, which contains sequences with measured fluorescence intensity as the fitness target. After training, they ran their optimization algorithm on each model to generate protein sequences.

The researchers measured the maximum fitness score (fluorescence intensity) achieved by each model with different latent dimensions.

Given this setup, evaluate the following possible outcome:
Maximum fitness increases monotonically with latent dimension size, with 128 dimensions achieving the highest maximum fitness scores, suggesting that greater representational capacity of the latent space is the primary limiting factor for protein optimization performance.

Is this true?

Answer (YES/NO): NO